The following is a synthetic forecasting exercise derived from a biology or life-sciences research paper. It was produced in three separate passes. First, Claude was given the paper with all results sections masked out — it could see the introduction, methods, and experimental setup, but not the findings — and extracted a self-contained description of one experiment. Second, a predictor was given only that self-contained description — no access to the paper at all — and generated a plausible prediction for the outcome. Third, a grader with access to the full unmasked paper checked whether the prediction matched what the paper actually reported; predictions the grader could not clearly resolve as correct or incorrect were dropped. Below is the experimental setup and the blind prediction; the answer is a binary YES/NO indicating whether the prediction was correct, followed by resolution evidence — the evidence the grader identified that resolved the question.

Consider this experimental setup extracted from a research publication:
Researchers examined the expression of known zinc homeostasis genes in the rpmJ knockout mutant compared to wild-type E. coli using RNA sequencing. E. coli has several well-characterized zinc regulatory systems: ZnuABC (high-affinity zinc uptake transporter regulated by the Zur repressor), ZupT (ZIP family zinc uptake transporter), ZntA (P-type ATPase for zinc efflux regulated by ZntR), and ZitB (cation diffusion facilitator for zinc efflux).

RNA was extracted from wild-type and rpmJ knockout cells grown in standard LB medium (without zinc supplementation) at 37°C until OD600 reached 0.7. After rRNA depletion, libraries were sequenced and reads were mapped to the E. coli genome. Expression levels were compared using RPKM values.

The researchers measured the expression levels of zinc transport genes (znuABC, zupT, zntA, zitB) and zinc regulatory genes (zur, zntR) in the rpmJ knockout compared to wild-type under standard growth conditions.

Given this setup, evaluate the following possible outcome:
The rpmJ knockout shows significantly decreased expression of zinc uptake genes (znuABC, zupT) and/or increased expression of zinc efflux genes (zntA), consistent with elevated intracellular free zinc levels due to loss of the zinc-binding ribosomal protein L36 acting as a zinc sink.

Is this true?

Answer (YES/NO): NO